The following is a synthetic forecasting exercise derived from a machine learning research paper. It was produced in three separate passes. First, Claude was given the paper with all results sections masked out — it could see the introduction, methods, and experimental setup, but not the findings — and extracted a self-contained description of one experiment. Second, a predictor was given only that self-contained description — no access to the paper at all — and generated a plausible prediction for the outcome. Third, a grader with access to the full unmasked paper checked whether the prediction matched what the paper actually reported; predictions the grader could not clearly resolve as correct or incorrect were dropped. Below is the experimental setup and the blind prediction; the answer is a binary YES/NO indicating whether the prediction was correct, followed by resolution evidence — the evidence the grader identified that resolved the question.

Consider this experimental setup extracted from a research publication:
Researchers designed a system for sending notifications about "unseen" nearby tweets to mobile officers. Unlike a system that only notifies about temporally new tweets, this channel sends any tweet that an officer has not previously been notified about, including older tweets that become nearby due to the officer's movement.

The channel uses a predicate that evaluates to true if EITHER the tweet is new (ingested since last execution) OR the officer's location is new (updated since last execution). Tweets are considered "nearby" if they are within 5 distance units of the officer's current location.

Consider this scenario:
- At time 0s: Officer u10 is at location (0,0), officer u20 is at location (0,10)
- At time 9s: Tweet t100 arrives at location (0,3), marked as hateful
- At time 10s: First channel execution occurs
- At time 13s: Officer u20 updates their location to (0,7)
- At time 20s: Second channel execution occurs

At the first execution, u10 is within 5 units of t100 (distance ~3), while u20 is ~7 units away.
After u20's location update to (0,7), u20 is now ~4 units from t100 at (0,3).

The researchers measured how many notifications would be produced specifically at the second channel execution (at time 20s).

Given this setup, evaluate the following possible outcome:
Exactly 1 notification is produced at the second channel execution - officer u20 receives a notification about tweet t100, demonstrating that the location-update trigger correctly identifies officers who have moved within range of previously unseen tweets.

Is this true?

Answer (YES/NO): YES